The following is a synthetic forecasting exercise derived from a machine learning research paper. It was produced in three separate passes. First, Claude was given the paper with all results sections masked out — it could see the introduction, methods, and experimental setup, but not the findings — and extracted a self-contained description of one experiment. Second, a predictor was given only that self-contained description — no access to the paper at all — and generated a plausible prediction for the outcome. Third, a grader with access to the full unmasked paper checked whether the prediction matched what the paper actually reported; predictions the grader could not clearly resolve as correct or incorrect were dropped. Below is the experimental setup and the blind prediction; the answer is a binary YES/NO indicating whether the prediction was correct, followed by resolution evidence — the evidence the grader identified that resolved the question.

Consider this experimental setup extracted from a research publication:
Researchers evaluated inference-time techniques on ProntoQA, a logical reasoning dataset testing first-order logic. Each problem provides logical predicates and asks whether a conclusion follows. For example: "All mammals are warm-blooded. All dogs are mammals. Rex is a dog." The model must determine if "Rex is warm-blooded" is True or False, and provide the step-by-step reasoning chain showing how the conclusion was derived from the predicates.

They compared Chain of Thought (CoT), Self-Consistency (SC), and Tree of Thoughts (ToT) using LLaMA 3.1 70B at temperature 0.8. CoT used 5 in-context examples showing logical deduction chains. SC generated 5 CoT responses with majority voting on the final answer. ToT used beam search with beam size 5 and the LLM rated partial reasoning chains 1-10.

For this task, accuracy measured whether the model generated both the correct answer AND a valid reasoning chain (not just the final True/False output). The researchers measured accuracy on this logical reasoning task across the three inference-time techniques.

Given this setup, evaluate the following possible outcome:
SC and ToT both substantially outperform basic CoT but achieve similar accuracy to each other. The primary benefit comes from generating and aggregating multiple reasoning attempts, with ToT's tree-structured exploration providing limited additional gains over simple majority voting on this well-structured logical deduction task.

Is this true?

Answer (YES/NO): NO